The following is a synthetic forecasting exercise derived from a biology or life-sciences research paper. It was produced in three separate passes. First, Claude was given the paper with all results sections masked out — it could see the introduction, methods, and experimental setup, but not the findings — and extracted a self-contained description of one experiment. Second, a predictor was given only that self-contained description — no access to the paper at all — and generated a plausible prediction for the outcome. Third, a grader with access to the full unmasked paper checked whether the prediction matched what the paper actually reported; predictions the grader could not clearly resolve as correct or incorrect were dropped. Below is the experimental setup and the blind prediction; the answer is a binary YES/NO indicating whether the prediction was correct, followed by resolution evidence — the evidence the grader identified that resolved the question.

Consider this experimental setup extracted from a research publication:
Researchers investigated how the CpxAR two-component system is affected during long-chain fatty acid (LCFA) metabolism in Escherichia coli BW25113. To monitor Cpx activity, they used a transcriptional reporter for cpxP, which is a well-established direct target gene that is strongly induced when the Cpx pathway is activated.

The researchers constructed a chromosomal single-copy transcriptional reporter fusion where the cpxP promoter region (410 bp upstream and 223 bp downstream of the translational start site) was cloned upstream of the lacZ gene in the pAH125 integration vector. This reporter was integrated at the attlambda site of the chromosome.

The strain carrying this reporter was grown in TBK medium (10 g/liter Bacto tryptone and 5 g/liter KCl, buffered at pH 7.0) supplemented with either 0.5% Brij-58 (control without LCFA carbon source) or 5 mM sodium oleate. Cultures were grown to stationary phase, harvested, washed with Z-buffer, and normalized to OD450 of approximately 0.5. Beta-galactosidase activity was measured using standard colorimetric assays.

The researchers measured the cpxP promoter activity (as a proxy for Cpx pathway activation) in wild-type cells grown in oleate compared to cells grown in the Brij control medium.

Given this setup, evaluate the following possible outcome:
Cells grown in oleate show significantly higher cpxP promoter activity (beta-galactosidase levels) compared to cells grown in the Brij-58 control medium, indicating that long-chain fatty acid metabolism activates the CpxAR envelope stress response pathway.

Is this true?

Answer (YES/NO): YES